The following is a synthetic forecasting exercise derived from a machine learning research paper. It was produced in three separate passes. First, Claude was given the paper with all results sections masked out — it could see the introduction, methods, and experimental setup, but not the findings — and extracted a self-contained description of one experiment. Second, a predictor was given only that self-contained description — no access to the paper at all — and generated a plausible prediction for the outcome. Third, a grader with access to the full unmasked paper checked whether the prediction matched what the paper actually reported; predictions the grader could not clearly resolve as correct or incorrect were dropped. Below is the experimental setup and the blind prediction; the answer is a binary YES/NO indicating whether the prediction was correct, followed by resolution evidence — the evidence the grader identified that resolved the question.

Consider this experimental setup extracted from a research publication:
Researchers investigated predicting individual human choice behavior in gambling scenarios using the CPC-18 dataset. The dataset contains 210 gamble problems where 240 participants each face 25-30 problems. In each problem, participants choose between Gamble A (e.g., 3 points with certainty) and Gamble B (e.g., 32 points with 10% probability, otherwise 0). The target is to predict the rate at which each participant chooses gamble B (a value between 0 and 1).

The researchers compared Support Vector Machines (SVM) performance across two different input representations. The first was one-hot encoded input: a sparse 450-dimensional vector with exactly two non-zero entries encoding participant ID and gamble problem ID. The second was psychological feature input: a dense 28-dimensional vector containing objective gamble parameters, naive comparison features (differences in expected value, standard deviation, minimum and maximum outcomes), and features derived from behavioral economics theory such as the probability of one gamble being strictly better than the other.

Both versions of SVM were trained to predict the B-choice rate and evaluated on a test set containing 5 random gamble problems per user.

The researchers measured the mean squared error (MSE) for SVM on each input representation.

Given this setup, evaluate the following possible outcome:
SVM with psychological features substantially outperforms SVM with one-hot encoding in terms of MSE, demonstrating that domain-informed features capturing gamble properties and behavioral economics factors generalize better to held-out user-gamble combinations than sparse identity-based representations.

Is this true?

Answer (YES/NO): NO